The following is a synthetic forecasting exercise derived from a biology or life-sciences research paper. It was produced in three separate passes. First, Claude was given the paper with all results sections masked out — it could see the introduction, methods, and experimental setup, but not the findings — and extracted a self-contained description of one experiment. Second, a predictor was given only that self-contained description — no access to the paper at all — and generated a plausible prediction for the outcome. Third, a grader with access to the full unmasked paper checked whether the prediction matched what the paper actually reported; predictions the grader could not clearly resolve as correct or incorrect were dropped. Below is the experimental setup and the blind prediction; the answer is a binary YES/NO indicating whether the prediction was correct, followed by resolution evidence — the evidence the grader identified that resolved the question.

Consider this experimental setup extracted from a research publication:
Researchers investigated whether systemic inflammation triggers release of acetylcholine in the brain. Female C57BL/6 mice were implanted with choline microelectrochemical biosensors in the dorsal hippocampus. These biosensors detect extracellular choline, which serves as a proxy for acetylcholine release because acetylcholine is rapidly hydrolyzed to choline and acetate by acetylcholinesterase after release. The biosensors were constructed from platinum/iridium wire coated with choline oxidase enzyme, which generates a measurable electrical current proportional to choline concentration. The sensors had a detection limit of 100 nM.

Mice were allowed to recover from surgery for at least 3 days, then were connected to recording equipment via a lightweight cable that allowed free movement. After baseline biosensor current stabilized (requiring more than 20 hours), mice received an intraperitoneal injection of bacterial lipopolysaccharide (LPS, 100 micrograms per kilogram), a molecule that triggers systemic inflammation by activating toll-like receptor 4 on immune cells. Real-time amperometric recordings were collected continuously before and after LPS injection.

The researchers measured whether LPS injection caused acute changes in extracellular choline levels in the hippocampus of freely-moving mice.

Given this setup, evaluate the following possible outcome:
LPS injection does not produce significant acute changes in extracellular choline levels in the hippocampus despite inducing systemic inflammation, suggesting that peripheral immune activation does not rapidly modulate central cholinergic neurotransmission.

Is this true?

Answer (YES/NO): NO